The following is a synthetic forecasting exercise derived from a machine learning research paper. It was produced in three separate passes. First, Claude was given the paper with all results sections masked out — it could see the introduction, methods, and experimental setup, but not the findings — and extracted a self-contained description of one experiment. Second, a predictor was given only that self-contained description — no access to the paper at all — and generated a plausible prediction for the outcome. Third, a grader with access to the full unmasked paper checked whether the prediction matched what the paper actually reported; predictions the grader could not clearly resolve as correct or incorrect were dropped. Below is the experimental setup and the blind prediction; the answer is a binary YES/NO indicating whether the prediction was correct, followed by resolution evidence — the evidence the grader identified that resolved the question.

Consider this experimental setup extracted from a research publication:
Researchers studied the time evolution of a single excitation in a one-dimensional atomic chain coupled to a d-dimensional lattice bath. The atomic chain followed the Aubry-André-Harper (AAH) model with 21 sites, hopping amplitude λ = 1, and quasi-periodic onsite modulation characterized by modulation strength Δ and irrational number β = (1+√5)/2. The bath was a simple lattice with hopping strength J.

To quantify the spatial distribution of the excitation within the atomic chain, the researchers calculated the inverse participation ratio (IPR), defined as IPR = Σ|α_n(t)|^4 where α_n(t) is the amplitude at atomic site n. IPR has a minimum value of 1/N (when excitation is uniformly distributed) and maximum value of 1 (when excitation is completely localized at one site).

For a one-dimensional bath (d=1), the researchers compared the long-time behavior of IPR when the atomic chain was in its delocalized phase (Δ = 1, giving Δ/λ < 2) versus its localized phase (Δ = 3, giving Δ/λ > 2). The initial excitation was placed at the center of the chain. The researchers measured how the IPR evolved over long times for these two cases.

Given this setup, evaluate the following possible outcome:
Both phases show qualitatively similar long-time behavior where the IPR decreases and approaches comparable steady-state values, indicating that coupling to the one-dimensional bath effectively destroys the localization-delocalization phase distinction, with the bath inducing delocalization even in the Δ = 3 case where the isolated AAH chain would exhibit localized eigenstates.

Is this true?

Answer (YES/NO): NO